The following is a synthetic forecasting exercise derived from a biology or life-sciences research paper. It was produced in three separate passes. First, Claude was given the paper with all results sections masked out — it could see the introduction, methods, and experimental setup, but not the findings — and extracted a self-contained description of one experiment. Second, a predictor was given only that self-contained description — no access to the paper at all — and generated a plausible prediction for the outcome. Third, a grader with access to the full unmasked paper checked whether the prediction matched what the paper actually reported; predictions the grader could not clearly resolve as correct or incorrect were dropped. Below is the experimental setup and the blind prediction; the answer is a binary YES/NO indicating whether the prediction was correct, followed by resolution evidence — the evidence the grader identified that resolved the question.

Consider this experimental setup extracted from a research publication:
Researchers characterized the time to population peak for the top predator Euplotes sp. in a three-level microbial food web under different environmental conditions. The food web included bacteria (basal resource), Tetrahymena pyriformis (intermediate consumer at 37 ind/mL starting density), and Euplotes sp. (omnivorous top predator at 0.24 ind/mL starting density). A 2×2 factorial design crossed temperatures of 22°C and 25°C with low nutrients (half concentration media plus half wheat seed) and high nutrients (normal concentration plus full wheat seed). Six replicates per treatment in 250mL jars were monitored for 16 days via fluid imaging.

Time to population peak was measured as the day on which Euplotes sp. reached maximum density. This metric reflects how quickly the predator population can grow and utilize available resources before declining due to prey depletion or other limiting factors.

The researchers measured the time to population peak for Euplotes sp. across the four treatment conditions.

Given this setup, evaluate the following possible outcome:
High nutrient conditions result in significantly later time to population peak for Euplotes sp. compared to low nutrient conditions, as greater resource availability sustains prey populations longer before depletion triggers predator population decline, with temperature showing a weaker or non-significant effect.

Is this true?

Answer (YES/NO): NO